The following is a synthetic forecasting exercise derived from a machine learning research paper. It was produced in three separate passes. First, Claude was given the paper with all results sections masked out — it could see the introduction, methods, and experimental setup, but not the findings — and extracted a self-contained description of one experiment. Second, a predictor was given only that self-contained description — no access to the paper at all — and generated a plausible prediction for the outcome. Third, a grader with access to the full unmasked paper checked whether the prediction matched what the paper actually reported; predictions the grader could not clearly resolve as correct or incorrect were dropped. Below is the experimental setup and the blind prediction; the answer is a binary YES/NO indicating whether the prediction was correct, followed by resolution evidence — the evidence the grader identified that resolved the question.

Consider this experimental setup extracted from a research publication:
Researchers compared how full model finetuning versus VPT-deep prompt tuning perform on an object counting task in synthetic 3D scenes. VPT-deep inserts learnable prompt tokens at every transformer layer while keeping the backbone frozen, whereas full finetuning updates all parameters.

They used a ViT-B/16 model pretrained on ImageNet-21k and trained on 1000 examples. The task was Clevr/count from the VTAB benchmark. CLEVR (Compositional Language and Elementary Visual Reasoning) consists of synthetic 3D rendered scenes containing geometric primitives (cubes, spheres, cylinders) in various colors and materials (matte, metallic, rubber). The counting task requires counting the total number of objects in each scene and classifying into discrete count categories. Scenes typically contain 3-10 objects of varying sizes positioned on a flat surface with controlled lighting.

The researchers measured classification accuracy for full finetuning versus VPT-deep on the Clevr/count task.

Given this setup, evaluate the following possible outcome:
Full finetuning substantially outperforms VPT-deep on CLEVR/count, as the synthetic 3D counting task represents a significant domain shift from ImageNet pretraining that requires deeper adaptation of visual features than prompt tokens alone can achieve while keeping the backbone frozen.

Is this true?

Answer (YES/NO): NO